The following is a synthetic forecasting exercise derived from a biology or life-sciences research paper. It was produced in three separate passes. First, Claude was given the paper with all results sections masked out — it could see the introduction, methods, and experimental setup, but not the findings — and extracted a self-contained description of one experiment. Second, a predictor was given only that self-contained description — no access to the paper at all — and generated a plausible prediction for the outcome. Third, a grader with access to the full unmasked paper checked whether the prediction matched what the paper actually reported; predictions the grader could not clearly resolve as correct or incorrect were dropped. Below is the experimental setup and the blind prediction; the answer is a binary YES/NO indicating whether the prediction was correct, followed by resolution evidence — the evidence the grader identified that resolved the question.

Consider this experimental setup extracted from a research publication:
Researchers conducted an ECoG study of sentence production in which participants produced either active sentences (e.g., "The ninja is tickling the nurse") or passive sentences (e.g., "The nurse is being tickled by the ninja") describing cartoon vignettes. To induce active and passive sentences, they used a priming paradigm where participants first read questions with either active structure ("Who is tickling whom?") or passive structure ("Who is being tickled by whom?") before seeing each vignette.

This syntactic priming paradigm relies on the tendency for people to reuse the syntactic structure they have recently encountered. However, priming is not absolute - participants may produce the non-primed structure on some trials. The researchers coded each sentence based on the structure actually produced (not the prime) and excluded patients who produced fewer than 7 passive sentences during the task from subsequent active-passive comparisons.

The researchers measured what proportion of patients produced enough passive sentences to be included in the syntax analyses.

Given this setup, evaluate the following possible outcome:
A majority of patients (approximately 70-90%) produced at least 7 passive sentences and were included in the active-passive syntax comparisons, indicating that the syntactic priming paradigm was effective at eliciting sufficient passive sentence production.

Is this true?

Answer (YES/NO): YES